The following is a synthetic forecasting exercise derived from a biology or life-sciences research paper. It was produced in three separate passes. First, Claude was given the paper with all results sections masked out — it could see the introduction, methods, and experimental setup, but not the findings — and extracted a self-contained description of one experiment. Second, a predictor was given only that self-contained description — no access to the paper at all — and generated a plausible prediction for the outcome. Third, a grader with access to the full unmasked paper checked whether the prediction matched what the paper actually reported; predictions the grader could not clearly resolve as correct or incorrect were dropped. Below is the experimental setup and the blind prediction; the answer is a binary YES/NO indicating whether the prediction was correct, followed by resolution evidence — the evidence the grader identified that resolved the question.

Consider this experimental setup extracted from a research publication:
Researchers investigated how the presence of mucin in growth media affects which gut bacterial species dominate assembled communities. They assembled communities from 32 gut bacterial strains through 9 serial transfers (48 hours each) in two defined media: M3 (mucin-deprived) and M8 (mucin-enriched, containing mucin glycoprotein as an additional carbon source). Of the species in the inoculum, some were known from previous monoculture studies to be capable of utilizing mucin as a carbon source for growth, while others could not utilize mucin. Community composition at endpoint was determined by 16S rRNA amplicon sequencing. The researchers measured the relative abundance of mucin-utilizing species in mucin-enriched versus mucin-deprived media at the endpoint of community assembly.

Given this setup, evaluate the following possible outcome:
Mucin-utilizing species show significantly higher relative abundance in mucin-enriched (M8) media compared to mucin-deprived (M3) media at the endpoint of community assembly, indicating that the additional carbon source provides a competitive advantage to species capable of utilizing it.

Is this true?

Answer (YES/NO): NO